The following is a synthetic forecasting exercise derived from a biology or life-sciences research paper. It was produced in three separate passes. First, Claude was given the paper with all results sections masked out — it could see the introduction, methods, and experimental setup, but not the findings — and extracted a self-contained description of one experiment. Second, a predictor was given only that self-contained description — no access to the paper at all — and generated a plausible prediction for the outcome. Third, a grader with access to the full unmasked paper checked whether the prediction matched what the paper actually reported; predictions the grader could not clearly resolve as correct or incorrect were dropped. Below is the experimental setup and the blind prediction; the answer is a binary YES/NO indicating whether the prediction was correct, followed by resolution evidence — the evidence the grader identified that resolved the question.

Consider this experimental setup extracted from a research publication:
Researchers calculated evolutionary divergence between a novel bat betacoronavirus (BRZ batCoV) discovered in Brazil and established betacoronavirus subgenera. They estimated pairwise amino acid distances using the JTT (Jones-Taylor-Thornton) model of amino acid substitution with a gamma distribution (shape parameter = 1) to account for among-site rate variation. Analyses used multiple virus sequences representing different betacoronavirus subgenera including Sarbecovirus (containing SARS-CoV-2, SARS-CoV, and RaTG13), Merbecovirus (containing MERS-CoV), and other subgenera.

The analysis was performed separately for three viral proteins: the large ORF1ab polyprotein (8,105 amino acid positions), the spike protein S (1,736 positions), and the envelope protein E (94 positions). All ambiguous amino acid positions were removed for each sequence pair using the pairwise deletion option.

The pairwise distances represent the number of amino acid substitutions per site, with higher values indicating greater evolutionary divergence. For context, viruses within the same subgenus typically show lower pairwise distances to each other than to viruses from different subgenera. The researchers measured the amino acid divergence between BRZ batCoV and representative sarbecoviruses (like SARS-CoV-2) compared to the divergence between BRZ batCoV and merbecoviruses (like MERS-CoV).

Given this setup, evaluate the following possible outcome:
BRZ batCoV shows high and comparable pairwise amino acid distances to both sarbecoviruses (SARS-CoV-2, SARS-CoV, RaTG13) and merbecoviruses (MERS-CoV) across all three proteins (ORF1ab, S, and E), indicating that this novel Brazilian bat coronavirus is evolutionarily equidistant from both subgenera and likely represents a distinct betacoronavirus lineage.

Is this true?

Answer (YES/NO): NO